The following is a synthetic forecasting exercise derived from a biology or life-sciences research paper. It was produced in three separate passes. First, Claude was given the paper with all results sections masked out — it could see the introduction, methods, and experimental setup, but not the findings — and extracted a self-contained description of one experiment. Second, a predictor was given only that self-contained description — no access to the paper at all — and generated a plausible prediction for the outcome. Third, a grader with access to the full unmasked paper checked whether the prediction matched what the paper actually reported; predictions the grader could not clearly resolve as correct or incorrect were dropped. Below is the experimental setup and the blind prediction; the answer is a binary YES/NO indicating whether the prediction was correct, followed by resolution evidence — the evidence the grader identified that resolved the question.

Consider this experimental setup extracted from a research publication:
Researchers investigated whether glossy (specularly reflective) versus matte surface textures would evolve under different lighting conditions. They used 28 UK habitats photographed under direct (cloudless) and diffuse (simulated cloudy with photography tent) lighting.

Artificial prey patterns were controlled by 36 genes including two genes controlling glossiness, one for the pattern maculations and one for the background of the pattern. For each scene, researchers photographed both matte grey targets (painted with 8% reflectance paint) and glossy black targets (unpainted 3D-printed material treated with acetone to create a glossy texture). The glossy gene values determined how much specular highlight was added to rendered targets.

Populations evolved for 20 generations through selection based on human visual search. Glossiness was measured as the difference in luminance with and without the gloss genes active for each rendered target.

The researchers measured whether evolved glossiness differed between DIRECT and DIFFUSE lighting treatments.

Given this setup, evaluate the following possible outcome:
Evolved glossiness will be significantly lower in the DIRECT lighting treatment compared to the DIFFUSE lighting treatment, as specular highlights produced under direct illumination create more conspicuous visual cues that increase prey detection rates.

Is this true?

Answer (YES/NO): NO